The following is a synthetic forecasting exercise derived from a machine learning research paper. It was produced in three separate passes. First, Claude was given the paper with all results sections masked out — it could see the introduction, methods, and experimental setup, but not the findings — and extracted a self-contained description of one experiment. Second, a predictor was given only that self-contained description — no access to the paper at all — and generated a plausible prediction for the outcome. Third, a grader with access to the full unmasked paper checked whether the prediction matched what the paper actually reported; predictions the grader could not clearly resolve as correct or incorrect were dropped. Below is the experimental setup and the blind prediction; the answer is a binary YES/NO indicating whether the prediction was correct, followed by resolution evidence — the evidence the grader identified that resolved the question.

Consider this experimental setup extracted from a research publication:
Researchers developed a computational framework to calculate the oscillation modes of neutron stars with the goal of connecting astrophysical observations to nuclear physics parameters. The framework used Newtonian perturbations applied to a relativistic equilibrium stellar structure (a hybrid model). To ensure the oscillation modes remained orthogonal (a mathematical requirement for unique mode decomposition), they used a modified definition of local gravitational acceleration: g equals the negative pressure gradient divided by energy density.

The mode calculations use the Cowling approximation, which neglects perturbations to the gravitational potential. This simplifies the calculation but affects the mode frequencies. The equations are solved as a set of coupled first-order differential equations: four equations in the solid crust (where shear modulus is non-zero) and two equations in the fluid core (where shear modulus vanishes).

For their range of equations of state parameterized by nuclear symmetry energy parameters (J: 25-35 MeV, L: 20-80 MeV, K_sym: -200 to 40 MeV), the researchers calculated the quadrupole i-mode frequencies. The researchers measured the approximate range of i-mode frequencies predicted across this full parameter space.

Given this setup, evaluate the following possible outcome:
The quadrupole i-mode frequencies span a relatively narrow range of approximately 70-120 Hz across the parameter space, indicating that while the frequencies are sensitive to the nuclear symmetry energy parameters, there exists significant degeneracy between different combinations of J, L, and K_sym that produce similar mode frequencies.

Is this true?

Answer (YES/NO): NO